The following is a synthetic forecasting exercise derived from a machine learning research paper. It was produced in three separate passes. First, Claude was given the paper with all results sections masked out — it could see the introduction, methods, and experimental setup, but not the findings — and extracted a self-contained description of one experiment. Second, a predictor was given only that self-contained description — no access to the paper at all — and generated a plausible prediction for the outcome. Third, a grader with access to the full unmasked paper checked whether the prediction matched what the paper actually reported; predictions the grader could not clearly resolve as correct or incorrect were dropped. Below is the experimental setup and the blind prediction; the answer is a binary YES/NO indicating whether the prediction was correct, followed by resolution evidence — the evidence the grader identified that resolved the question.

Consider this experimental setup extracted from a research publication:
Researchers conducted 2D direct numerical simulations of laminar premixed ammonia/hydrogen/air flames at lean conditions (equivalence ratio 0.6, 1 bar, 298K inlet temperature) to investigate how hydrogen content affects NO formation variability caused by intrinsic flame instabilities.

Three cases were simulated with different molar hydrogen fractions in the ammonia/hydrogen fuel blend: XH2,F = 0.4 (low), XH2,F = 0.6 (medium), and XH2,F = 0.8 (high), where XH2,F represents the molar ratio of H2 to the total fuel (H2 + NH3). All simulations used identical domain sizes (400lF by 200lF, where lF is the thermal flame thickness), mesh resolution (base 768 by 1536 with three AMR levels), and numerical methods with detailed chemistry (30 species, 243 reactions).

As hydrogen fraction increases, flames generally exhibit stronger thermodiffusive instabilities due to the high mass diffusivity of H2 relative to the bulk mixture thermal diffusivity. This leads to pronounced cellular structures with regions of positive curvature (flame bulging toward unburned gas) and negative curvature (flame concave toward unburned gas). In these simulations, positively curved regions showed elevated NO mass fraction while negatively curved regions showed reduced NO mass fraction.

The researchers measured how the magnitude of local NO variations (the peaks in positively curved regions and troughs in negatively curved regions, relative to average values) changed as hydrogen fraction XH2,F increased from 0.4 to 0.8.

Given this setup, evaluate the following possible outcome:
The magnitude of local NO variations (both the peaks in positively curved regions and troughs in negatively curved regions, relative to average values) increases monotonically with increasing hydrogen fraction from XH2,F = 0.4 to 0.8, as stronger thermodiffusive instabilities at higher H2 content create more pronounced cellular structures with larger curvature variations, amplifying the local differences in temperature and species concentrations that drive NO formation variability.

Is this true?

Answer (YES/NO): NO